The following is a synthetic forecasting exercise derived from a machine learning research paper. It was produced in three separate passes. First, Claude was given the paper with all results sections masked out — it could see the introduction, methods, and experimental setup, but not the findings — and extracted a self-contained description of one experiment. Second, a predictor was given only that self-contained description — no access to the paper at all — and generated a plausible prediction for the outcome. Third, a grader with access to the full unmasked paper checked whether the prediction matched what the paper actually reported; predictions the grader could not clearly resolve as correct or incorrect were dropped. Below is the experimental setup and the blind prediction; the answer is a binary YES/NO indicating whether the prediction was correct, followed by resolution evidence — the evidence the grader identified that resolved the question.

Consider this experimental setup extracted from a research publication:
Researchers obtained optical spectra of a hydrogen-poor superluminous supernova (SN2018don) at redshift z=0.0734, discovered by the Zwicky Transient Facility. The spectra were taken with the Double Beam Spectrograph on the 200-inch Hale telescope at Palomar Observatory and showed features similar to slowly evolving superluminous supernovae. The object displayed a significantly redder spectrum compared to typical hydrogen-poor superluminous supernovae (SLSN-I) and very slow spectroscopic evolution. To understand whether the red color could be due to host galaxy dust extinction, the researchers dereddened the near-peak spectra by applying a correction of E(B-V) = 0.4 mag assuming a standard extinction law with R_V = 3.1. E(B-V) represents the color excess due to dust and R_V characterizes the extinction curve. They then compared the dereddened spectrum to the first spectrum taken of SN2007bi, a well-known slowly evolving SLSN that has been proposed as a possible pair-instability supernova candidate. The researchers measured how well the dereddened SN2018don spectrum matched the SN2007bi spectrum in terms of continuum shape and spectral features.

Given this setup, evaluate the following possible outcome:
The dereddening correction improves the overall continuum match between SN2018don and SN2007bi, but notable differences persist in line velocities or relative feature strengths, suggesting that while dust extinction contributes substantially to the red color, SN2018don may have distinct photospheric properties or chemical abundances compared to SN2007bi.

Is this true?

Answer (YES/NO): NO